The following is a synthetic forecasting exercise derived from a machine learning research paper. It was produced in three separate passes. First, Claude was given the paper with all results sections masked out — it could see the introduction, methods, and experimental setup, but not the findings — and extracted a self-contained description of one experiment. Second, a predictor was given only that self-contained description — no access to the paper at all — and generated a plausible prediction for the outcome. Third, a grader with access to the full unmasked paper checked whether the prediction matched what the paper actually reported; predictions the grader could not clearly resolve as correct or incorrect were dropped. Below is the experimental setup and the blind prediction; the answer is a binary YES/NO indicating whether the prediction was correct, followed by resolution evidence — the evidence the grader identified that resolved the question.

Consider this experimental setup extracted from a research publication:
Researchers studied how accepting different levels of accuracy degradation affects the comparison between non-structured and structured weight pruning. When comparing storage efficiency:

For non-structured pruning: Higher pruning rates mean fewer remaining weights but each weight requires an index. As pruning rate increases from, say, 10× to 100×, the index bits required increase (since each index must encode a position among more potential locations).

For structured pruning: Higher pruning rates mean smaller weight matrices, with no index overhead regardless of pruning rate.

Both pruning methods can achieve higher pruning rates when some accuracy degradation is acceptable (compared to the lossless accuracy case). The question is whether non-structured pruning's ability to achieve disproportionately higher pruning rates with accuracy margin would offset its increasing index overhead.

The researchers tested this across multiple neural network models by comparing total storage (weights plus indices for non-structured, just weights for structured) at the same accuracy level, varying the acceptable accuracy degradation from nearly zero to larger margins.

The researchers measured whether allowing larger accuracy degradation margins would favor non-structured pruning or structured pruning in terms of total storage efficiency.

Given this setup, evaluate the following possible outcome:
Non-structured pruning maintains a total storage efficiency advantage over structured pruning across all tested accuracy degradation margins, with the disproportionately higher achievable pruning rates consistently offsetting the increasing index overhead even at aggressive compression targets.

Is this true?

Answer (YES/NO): NO